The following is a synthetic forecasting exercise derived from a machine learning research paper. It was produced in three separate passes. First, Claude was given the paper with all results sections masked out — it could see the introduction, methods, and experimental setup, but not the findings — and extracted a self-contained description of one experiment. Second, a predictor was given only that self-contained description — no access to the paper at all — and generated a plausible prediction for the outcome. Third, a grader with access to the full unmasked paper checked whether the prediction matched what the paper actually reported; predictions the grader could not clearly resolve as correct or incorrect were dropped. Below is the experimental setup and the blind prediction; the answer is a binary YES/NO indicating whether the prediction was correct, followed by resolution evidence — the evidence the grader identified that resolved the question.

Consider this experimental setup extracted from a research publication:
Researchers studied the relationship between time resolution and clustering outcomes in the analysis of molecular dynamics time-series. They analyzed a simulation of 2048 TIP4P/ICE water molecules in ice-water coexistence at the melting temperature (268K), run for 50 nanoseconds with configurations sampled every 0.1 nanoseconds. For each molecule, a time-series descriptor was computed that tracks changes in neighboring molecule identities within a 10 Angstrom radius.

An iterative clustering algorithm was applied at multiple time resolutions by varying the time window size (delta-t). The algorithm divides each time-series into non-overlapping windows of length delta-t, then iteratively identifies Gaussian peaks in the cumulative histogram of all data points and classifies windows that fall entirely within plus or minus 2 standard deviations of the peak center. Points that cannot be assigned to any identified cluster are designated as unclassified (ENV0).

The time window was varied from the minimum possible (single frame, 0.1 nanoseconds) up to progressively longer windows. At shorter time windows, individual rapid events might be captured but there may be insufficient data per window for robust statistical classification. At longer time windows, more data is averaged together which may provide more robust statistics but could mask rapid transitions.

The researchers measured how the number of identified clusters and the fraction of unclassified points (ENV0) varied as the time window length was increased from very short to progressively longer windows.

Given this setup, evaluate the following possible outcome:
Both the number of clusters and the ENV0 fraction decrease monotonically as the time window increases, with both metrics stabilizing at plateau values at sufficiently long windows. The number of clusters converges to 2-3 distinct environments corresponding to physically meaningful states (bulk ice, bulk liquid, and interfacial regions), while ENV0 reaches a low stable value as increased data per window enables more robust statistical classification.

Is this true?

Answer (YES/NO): NO